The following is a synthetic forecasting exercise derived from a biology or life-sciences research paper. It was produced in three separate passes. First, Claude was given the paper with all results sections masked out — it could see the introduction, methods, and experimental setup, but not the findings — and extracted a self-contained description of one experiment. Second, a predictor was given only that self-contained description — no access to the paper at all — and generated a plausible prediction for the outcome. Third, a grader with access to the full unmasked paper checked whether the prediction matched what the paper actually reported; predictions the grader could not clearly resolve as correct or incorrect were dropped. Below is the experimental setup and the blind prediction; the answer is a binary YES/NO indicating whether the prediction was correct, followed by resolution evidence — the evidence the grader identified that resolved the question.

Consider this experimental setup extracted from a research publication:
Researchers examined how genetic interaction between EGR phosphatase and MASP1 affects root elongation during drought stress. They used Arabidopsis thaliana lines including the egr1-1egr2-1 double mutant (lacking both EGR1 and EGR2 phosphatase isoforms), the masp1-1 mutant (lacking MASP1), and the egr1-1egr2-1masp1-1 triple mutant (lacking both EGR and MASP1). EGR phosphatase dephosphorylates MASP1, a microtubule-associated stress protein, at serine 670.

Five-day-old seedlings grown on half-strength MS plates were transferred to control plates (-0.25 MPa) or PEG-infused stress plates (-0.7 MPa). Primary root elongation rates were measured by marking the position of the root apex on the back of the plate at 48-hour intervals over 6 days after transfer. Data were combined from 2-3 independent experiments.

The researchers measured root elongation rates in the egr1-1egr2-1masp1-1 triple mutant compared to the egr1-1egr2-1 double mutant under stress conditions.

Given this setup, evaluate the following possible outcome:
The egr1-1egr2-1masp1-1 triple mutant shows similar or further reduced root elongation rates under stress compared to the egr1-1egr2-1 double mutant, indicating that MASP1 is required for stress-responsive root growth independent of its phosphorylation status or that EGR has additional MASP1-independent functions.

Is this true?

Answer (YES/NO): YES